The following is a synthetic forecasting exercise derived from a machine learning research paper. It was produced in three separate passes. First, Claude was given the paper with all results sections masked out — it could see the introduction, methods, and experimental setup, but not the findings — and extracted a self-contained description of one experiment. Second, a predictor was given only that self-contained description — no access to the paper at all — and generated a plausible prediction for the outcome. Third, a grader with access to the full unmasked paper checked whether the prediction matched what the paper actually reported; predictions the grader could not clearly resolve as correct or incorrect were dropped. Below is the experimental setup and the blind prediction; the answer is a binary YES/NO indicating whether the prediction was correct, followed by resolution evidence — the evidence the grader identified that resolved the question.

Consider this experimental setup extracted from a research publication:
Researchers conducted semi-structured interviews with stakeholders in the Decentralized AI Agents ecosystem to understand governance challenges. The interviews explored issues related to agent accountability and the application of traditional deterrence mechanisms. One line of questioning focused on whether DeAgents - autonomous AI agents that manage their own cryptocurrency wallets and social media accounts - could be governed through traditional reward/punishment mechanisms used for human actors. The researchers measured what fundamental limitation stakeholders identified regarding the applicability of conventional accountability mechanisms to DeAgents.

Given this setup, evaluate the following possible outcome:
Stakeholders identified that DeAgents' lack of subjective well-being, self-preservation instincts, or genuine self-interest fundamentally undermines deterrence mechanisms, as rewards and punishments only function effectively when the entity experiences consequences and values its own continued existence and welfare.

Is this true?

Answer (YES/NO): NO